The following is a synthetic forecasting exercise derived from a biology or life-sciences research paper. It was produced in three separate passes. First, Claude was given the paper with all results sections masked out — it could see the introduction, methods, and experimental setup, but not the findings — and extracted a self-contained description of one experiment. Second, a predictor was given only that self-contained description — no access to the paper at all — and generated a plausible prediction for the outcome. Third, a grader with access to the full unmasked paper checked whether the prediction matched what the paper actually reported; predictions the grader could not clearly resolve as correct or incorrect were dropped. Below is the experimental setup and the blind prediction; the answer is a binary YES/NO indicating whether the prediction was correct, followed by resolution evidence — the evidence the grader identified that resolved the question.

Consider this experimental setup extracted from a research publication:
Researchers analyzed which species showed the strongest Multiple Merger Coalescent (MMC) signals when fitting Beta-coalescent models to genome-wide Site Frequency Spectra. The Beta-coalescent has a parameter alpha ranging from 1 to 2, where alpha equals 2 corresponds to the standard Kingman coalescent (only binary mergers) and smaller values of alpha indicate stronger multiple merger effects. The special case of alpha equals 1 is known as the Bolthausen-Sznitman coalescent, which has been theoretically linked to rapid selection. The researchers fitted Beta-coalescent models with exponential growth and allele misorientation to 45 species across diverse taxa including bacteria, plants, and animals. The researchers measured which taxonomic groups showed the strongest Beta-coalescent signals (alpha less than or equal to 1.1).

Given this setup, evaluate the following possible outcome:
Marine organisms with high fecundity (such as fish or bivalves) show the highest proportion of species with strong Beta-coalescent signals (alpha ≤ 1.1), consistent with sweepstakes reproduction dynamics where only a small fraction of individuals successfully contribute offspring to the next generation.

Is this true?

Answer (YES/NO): NO